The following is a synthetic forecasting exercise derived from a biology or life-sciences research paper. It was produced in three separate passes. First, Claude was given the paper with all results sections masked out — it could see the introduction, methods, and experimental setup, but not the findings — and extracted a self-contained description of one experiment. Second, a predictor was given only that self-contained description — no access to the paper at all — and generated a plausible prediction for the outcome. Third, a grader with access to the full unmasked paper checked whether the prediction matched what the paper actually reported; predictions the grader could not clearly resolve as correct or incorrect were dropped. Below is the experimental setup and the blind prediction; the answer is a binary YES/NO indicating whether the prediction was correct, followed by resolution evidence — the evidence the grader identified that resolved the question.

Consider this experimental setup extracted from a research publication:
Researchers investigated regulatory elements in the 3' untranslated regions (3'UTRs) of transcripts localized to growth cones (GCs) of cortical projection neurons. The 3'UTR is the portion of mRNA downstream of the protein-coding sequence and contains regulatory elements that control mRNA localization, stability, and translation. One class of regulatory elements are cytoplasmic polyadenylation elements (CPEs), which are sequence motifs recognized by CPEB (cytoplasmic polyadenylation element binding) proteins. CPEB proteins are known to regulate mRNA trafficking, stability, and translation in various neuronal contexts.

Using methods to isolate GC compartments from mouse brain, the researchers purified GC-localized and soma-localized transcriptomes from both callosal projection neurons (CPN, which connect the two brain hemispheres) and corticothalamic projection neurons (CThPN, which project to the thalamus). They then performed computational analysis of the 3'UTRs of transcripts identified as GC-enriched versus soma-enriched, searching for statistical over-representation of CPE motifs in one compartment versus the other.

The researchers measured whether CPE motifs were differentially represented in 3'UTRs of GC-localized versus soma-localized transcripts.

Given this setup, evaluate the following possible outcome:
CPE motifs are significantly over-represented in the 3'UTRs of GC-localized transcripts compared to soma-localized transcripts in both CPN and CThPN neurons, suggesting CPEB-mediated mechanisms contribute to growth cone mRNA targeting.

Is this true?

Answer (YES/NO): YES